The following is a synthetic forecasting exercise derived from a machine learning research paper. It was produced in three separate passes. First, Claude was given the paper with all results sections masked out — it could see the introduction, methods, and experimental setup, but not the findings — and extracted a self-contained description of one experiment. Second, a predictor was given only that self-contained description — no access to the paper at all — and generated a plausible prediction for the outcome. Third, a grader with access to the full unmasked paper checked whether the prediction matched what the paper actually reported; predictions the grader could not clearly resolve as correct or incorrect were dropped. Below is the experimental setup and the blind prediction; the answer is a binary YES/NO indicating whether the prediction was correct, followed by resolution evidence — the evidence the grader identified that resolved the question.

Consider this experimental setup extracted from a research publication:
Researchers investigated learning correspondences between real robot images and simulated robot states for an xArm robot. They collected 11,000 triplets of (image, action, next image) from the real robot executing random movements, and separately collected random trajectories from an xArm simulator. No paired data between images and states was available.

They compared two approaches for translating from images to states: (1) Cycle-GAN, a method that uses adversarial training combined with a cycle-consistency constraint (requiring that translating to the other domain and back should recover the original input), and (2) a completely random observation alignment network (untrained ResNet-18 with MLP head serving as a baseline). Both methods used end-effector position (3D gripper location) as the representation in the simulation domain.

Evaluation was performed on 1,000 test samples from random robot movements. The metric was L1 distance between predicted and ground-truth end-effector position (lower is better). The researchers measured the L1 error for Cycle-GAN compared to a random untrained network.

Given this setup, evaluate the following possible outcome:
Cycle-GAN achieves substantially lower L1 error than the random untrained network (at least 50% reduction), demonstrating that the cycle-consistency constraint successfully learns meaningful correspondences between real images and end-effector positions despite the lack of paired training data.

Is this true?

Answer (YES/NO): NO